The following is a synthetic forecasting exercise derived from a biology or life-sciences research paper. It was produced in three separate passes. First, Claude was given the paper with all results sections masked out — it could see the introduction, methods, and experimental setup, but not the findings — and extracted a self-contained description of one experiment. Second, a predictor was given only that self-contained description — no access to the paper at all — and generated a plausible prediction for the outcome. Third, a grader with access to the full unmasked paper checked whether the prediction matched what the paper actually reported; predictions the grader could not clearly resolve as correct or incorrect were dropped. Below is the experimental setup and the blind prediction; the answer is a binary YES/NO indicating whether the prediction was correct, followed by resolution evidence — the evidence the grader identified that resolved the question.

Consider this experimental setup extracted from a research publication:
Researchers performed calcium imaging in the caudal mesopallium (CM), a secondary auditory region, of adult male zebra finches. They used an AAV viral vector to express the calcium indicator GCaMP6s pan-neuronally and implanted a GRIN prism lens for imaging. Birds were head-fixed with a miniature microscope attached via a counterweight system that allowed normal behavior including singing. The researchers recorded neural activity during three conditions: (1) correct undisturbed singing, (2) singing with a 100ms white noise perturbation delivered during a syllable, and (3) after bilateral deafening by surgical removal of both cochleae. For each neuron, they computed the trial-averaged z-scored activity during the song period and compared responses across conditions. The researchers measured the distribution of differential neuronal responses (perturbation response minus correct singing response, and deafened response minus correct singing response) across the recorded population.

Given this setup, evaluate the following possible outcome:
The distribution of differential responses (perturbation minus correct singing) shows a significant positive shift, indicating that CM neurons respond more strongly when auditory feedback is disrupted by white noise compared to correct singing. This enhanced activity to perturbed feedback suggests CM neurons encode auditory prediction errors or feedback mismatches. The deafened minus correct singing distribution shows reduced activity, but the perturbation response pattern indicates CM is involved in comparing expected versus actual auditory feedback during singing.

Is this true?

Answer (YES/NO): NO